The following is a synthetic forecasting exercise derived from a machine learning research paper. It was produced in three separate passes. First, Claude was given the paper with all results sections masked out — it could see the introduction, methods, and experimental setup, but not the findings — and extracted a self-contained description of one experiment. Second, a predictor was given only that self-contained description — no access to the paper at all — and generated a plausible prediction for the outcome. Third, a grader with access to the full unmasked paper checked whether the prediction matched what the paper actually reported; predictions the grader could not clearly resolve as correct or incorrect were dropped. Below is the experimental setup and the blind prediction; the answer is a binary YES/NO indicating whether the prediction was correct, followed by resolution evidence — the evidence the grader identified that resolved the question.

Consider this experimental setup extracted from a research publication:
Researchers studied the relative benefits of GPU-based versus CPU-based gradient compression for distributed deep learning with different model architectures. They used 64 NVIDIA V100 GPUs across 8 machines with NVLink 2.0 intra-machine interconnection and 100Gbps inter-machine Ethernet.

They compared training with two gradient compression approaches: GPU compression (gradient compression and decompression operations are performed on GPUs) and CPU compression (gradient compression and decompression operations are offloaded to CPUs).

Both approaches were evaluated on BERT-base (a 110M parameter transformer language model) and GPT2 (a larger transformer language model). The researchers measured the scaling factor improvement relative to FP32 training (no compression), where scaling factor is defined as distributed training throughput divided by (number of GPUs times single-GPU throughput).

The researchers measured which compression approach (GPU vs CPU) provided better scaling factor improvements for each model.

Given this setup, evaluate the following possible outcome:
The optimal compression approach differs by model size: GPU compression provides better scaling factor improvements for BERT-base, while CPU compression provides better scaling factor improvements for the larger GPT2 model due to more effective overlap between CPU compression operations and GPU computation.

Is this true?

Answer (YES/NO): NO